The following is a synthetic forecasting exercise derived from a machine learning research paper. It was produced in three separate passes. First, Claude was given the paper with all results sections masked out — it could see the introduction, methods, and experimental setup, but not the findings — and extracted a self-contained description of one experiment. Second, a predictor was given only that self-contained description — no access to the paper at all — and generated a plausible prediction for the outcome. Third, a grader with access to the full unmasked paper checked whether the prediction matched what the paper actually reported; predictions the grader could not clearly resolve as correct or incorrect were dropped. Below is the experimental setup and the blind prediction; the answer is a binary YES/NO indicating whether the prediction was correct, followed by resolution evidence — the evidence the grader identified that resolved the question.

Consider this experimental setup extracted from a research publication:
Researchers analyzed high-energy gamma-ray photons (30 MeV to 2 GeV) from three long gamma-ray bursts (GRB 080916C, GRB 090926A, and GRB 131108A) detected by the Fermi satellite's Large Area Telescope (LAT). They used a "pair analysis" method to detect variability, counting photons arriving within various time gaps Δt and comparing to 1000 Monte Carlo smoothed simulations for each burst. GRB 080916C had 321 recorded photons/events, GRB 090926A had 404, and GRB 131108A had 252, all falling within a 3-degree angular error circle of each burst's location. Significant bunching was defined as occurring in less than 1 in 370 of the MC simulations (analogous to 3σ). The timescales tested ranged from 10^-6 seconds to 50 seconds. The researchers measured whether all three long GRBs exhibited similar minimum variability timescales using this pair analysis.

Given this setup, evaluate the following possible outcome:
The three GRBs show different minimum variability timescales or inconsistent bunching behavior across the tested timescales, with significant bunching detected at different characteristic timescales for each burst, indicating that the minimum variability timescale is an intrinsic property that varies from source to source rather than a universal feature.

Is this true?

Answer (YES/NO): NO